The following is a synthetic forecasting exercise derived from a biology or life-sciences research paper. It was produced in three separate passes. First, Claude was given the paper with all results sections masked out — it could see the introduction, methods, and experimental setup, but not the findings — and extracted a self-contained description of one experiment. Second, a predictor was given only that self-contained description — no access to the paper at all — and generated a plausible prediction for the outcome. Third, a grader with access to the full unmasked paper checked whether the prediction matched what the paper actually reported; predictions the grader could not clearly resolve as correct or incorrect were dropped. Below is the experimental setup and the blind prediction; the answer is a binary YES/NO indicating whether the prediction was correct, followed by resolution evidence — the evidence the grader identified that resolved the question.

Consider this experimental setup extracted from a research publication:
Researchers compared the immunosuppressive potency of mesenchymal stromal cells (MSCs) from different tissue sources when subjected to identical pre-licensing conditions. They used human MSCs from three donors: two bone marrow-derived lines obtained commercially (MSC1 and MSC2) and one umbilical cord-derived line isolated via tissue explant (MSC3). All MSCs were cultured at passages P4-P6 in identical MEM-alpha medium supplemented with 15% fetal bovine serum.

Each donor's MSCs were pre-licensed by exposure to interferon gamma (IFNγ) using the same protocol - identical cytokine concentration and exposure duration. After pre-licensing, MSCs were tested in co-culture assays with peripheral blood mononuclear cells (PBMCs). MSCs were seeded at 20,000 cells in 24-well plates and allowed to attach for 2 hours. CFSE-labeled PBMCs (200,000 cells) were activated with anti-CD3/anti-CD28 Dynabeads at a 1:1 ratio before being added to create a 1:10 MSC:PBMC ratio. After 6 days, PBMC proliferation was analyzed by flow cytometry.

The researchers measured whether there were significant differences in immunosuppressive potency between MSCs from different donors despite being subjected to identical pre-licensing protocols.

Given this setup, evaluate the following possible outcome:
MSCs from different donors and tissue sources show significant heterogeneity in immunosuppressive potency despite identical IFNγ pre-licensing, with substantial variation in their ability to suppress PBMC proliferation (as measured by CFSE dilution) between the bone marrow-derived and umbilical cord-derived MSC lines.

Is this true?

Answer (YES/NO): YES